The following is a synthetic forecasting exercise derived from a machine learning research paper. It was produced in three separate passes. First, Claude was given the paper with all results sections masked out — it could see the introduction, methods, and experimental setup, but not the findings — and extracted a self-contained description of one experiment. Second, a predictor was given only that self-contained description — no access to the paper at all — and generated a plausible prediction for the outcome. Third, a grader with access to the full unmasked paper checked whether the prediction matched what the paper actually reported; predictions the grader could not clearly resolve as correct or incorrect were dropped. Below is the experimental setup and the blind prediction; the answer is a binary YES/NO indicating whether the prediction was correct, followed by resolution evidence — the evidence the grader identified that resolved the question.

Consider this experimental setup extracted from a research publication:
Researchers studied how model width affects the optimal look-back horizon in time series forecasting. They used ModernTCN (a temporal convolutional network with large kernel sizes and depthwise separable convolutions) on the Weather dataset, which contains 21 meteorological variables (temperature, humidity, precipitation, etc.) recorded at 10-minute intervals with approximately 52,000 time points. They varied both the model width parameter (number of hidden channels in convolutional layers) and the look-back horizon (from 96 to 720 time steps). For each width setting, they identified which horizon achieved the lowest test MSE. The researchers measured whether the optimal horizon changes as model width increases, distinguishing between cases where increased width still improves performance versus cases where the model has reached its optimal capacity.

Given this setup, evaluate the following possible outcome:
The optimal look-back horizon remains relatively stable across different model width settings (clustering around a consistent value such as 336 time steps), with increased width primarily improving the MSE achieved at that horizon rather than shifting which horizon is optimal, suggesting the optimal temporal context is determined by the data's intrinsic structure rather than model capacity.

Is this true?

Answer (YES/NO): NO